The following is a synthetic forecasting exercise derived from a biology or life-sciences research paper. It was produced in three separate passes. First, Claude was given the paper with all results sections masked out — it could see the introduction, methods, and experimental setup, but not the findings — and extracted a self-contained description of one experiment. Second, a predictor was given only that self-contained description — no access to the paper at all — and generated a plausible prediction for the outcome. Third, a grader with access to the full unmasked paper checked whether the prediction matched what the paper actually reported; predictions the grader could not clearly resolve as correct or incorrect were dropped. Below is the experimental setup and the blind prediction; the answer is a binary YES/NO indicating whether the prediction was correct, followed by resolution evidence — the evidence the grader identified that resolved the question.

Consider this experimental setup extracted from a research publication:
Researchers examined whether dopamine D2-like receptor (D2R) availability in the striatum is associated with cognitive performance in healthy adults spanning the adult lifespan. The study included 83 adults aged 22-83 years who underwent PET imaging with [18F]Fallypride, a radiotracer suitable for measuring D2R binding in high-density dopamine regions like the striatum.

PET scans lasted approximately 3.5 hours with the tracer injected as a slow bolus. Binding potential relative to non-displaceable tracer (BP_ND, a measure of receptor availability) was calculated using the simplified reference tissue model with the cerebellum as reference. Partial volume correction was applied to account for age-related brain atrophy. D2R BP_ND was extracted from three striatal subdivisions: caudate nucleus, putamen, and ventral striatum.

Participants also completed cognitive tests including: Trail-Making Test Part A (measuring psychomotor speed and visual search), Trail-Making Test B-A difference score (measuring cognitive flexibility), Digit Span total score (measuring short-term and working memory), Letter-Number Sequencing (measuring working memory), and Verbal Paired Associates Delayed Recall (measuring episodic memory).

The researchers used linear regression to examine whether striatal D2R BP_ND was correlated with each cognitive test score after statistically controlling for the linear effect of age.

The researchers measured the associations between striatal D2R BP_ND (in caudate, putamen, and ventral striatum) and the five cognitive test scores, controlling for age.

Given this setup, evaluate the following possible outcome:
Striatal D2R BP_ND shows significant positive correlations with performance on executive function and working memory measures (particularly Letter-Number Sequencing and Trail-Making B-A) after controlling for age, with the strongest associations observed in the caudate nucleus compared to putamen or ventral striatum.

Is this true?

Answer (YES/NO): NO